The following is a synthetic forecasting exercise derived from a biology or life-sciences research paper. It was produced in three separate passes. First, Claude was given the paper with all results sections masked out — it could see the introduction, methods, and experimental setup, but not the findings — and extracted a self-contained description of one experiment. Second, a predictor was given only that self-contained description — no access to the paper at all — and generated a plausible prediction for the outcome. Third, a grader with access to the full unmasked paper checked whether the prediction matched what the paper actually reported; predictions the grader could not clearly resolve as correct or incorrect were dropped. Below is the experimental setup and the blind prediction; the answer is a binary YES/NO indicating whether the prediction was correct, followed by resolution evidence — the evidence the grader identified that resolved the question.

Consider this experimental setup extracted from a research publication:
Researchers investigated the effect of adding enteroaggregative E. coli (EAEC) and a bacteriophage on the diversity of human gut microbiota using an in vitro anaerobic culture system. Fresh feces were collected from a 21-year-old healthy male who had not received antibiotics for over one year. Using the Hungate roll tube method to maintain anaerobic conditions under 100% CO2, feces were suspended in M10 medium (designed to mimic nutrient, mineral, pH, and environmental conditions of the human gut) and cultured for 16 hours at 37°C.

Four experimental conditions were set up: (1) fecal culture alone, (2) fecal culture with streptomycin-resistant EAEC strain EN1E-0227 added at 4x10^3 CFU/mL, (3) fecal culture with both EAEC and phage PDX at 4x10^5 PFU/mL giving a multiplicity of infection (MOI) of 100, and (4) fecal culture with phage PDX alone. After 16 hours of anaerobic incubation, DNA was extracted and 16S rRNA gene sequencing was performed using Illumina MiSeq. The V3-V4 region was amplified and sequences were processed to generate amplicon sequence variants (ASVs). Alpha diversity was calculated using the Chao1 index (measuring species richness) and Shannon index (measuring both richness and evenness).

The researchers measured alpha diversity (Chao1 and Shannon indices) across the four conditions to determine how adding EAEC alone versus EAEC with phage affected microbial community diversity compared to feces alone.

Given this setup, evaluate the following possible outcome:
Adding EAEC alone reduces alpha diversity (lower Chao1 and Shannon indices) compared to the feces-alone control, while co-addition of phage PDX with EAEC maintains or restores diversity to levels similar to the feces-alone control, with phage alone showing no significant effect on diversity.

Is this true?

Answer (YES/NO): YES